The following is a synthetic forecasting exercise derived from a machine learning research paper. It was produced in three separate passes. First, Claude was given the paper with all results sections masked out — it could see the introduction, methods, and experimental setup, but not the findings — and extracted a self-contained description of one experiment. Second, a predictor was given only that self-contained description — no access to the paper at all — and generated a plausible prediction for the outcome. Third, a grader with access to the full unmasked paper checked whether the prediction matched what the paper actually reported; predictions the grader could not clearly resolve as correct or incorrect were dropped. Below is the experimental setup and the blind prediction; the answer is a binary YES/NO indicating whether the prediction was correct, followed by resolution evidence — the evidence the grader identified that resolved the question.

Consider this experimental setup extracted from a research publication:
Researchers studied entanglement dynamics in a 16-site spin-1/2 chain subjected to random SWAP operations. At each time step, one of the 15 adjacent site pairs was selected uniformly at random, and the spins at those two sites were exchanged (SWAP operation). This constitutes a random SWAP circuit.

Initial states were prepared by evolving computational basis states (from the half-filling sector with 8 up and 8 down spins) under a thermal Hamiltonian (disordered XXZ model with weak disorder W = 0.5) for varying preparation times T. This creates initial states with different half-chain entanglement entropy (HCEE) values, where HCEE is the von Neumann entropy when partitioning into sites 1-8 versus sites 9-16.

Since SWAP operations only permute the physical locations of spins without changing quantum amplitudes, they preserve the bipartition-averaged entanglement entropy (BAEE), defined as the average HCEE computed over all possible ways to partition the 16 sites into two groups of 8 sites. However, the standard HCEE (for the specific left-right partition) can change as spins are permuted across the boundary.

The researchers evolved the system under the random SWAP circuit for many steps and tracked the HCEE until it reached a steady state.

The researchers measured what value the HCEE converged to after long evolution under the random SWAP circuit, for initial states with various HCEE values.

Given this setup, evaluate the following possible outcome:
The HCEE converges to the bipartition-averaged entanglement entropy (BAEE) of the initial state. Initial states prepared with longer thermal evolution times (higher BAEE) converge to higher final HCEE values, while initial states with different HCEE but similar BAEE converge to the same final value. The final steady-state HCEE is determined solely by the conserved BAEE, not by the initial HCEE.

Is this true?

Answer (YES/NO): YES